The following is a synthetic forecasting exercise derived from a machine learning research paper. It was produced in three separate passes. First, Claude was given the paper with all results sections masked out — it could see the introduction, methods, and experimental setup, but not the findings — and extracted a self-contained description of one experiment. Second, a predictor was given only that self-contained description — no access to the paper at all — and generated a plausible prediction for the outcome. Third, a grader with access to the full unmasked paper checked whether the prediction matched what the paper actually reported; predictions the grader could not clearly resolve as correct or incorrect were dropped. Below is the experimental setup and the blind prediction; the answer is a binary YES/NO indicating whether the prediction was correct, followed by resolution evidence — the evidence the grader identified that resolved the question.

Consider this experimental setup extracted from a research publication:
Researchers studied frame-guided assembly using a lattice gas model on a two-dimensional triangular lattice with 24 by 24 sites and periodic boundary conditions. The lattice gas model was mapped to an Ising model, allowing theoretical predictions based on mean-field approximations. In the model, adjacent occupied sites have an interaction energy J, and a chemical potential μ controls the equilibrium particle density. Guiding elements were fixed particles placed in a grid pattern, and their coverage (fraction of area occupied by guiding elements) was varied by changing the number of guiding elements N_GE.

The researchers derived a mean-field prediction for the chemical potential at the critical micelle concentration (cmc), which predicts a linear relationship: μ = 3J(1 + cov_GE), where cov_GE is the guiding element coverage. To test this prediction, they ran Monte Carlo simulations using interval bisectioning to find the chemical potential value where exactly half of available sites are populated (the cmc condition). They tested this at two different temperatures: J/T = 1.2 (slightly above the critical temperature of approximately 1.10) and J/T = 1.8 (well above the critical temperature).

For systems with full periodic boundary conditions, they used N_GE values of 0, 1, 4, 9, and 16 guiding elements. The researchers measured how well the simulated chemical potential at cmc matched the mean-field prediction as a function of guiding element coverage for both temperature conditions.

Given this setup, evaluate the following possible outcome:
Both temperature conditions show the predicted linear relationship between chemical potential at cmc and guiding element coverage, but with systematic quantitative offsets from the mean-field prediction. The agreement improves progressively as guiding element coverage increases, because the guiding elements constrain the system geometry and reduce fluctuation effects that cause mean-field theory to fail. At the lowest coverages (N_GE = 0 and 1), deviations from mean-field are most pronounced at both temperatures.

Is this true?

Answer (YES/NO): NO